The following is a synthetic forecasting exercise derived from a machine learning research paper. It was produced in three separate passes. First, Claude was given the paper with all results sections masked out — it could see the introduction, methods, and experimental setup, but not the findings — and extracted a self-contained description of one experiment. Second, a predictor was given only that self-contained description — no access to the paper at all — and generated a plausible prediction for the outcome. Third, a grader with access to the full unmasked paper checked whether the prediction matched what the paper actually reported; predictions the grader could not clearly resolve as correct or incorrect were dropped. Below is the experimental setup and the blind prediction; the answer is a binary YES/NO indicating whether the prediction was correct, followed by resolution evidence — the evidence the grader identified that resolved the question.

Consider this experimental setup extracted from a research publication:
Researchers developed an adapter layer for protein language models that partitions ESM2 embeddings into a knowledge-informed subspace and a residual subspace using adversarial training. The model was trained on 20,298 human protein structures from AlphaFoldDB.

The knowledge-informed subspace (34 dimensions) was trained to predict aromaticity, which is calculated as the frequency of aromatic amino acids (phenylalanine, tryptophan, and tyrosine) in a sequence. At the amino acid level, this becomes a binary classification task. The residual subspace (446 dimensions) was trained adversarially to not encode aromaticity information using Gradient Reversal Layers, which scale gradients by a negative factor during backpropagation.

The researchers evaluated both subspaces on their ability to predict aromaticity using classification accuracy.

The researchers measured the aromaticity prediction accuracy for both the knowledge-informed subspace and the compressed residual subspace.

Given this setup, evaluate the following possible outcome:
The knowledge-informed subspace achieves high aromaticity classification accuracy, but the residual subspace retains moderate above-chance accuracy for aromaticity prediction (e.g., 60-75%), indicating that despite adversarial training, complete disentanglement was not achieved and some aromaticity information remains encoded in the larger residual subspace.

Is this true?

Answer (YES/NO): NO